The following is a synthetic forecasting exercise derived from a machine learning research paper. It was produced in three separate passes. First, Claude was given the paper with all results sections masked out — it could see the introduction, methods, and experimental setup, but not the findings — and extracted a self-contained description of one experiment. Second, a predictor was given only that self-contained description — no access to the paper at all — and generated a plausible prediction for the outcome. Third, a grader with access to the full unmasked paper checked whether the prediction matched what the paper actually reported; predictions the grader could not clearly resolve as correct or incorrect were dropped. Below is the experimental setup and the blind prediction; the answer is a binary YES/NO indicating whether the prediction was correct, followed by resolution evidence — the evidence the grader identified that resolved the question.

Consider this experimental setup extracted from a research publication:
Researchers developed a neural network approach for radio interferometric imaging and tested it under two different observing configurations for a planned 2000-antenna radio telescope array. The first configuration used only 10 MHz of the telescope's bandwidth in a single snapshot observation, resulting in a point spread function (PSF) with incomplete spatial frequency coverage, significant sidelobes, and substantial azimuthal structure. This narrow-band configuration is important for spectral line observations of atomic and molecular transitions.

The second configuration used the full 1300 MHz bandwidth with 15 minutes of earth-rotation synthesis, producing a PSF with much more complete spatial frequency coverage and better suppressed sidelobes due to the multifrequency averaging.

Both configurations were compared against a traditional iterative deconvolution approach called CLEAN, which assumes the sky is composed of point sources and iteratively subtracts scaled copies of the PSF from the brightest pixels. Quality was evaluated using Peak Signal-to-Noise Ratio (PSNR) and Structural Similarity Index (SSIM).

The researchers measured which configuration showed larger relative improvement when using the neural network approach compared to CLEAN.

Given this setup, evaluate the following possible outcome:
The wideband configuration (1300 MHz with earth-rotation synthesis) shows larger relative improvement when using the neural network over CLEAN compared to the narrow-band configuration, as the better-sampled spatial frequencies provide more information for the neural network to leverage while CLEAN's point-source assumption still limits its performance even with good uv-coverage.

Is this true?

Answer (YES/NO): NO